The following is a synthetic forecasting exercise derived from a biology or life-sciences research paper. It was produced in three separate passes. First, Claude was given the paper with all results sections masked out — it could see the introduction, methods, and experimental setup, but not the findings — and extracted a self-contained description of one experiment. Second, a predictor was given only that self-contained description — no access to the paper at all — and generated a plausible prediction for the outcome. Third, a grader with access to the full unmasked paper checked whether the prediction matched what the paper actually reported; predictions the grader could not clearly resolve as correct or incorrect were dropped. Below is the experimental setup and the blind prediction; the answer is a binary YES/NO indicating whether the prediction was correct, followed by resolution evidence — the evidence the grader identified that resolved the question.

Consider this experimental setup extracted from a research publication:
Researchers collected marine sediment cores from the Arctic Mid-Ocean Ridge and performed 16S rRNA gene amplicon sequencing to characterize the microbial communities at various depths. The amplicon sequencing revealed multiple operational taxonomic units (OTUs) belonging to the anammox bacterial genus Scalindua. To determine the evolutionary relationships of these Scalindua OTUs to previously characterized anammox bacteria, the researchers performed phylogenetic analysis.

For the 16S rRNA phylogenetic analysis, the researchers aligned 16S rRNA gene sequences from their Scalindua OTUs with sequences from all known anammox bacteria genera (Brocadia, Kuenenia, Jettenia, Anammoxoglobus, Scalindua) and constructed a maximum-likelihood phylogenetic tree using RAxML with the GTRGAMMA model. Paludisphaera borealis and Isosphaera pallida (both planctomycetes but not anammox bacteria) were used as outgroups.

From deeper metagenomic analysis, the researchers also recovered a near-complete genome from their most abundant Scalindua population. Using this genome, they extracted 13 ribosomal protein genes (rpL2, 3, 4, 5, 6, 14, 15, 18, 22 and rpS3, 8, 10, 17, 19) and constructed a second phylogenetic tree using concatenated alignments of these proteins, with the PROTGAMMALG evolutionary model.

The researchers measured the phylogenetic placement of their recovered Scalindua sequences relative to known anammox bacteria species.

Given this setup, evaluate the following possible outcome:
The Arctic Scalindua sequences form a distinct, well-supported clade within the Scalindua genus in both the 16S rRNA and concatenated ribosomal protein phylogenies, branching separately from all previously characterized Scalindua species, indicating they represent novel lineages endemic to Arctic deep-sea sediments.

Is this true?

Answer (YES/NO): NO